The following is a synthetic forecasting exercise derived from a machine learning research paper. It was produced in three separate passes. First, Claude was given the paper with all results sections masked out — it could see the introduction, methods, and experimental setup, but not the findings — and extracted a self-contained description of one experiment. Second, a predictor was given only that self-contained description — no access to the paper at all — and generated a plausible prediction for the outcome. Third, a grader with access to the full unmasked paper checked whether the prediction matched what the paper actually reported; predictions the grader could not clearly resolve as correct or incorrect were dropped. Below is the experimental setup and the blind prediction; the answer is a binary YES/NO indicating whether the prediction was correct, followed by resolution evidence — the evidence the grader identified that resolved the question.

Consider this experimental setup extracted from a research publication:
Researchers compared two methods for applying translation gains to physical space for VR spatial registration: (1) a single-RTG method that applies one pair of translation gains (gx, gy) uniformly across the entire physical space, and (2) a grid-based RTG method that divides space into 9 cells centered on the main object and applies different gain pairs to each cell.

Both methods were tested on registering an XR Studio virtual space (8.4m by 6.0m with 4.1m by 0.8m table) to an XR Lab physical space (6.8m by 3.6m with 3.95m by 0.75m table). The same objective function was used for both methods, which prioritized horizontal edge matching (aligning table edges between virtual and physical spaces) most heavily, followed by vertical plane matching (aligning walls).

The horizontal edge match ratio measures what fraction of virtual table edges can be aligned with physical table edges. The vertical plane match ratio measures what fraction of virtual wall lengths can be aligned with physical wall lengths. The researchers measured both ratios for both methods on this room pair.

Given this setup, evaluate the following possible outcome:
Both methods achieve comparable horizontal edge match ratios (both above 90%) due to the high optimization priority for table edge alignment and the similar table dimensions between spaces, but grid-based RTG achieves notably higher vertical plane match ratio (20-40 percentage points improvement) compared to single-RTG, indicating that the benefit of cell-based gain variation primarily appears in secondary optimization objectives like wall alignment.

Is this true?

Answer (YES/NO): YES